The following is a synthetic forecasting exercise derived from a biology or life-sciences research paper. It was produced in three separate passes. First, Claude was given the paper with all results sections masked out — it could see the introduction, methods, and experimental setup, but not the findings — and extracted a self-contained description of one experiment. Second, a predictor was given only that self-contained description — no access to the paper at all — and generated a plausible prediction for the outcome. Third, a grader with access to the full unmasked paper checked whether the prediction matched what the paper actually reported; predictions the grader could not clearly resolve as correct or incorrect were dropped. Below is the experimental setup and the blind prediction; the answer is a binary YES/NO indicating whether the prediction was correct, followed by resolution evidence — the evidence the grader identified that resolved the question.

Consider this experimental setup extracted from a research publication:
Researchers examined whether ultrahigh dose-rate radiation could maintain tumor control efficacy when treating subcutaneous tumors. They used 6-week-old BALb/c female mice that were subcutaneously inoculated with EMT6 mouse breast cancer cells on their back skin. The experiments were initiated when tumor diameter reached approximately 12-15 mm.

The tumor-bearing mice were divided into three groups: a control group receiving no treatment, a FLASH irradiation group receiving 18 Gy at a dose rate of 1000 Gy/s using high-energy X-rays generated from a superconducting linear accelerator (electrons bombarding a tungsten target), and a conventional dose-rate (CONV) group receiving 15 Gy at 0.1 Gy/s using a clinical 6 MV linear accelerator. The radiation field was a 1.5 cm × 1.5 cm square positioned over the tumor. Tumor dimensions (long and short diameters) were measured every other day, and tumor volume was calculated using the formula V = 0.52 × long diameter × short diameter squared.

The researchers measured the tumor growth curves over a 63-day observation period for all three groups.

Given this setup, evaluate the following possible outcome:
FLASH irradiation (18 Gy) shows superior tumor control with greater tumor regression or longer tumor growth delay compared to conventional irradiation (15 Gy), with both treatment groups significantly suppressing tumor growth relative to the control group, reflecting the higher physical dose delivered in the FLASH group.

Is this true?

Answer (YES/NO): YES